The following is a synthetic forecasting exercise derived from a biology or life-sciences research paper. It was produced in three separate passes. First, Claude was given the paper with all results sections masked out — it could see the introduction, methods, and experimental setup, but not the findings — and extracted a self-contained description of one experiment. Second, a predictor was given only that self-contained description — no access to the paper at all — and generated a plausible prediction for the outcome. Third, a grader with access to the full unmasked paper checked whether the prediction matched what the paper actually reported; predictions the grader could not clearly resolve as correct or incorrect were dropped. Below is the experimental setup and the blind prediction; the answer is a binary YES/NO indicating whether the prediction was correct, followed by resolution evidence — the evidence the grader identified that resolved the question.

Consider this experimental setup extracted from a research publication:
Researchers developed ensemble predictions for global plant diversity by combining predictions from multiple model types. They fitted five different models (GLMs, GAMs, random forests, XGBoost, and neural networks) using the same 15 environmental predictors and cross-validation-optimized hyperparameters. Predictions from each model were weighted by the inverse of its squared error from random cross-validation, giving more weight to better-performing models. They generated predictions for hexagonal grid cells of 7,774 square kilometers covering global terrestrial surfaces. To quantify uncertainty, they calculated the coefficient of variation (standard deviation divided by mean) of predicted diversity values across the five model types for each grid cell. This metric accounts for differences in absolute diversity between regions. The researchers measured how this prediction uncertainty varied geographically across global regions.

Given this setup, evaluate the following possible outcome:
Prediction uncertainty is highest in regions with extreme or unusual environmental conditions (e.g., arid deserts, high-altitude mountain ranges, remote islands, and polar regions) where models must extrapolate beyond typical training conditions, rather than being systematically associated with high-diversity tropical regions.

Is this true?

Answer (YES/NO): YES